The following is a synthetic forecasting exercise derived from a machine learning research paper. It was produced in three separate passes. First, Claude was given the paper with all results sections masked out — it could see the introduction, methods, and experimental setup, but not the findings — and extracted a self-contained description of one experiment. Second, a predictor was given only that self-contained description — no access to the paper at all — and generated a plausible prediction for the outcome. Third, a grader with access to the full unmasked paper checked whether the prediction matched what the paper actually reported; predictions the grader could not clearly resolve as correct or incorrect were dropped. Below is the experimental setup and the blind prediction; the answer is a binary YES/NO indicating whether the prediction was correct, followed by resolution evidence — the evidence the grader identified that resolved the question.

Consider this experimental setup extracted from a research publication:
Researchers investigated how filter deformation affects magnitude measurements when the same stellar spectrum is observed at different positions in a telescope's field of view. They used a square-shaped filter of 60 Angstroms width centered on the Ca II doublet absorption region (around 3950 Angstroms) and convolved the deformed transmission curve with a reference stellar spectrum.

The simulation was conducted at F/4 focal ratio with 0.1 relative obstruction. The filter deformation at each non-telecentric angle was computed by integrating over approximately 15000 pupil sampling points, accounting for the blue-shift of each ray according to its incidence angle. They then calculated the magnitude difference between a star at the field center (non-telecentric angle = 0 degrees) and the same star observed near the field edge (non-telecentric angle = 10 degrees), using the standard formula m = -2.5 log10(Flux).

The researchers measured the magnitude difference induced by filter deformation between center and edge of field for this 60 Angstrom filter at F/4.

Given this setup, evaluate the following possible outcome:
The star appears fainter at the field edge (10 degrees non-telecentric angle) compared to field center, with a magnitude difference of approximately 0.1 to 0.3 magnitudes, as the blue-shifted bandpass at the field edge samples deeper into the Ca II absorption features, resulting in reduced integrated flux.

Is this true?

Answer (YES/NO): NO